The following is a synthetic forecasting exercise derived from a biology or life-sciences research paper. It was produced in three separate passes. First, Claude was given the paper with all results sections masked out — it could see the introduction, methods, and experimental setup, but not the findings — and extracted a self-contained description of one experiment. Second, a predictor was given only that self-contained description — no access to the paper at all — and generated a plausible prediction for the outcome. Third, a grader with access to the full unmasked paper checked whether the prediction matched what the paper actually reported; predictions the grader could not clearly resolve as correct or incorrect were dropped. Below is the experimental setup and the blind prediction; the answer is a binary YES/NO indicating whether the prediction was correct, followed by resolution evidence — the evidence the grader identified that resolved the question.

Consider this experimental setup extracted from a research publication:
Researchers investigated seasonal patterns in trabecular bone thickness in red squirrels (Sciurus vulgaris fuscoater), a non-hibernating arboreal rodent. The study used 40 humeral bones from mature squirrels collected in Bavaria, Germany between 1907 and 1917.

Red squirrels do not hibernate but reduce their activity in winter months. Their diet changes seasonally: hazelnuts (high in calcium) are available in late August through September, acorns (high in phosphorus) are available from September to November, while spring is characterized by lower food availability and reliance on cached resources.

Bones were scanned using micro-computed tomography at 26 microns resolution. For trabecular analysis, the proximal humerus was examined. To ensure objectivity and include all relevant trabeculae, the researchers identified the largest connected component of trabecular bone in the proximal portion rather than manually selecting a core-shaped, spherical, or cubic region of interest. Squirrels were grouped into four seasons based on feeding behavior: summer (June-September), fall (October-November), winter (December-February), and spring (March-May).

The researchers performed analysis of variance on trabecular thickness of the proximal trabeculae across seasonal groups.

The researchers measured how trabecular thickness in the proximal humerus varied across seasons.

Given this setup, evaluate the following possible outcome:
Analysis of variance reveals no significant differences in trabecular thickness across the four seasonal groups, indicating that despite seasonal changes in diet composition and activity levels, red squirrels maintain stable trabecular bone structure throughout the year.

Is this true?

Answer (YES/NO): NO